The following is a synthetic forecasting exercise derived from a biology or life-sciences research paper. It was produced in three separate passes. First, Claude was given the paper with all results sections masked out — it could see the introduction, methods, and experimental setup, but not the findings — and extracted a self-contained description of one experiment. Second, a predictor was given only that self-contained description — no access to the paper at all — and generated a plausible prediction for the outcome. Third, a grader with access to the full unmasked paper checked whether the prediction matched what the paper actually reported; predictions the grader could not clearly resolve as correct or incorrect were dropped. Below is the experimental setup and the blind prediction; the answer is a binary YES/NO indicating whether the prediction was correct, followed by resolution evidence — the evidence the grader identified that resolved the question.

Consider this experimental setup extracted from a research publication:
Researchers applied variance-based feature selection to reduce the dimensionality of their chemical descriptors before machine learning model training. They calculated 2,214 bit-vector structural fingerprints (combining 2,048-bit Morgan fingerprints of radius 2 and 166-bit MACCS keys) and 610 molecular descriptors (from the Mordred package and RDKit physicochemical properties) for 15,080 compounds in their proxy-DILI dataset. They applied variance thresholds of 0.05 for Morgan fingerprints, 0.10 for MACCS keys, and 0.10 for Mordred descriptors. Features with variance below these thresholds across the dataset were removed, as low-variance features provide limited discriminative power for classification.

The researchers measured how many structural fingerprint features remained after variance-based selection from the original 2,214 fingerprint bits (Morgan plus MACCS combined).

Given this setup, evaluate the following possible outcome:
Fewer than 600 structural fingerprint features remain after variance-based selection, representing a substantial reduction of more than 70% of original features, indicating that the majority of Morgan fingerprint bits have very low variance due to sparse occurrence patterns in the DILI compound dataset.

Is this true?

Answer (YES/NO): YES